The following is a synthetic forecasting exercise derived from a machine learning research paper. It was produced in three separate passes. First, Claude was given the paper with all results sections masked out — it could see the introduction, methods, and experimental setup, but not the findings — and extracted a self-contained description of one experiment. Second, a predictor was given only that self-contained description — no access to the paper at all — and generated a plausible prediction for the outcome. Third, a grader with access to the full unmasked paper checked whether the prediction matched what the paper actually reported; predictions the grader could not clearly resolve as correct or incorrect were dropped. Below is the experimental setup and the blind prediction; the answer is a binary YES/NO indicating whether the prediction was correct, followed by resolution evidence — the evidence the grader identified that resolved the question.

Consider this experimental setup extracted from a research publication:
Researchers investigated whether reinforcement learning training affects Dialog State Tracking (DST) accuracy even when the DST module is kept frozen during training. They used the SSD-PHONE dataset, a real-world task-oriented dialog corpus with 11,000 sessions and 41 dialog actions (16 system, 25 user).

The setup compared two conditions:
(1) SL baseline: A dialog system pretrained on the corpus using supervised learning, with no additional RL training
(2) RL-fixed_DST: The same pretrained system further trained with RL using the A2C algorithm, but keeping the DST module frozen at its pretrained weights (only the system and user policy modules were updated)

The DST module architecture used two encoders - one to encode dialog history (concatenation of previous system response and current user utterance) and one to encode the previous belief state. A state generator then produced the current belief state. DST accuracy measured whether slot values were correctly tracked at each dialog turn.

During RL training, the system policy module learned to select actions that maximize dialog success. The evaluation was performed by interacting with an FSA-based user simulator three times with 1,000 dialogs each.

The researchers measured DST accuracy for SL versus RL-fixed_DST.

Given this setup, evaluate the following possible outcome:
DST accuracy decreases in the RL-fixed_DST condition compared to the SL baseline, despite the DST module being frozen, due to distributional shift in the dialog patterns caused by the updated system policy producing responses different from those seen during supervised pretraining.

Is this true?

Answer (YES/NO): YES